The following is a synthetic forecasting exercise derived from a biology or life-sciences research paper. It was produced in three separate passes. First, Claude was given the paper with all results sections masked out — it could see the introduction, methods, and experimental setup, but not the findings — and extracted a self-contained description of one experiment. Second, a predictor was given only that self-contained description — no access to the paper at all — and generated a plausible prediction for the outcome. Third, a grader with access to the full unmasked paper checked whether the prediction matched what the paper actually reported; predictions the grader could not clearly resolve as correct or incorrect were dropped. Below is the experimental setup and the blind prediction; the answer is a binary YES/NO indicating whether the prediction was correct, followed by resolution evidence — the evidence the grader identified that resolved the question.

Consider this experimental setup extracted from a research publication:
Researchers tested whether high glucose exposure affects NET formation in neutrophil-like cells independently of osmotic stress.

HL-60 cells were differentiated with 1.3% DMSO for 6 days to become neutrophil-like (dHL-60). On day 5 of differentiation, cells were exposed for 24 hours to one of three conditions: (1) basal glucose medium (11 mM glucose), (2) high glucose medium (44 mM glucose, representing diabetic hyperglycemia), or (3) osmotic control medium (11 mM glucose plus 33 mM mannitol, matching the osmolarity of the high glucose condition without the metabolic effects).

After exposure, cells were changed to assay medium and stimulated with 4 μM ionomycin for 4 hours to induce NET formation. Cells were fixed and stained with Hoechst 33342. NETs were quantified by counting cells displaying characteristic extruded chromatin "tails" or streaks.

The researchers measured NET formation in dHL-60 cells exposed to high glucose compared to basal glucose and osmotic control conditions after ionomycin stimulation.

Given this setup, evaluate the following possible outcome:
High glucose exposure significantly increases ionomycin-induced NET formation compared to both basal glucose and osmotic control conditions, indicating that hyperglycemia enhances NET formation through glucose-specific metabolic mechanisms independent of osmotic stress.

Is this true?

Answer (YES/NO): YES